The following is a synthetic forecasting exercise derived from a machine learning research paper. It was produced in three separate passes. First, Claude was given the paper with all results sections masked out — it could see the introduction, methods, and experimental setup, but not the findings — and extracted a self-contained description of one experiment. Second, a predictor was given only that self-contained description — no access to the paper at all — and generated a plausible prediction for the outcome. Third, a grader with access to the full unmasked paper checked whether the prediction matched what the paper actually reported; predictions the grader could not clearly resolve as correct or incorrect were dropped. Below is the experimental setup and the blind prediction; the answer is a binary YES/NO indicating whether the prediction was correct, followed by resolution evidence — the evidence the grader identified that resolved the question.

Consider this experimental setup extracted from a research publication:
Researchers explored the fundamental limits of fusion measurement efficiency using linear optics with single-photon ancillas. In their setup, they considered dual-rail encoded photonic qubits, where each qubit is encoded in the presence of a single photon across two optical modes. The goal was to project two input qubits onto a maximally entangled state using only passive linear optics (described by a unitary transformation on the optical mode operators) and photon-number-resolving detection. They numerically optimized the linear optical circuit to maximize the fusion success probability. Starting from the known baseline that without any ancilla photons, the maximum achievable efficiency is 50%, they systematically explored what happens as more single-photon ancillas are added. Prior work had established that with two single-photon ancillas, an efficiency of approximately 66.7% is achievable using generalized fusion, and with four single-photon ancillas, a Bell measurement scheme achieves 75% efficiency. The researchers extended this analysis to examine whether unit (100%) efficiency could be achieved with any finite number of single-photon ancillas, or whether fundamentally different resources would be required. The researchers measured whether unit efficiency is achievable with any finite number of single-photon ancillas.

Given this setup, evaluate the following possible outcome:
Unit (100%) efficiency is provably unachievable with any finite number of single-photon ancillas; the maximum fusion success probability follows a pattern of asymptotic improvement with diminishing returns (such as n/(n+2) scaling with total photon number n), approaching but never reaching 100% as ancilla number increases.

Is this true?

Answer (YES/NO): NO